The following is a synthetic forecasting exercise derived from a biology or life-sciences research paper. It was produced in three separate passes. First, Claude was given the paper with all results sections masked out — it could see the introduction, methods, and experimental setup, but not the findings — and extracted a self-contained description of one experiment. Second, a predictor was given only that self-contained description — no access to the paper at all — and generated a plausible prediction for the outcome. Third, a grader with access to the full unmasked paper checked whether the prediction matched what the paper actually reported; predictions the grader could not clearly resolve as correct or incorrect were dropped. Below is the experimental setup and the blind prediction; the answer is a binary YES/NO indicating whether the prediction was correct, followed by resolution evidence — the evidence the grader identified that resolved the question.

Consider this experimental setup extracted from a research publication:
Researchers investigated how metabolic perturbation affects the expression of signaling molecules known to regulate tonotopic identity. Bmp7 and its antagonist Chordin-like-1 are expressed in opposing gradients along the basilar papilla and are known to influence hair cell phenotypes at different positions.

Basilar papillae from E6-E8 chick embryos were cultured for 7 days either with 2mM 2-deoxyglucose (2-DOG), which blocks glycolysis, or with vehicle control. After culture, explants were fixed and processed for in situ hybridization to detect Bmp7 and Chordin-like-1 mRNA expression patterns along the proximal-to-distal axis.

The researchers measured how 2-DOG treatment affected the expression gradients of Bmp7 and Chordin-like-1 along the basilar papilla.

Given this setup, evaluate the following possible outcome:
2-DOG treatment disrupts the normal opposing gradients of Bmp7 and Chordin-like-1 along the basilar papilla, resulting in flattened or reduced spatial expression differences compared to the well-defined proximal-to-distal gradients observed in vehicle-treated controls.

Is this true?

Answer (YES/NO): YES